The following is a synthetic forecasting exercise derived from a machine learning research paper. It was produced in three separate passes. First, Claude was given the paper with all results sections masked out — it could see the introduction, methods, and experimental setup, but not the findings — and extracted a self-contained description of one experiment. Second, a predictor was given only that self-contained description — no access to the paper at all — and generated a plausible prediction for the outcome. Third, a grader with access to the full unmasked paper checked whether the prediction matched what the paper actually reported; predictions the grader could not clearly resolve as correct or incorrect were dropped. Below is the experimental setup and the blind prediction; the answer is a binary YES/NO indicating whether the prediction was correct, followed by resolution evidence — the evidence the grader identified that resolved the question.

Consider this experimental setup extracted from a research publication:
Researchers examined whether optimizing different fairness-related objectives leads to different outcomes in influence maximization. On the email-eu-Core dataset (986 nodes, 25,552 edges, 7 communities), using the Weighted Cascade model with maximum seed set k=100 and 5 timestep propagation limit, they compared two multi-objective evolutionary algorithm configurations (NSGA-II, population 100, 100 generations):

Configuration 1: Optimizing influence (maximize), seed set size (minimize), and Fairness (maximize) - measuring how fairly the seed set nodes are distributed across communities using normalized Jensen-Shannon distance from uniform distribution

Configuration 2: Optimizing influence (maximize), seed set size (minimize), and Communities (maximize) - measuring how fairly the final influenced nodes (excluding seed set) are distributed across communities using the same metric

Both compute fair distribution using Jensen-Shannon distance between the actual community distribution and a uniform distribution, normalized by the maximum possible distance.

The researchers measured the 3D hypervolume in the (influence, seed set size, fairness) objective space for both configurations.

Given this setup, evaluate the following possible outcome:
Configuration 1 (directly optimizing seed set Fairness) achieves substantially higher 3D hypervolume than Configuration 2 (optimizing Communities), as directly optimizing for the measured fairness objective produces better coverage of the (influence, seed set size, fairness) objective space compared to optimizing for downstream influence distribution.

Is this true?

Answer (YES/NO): NO